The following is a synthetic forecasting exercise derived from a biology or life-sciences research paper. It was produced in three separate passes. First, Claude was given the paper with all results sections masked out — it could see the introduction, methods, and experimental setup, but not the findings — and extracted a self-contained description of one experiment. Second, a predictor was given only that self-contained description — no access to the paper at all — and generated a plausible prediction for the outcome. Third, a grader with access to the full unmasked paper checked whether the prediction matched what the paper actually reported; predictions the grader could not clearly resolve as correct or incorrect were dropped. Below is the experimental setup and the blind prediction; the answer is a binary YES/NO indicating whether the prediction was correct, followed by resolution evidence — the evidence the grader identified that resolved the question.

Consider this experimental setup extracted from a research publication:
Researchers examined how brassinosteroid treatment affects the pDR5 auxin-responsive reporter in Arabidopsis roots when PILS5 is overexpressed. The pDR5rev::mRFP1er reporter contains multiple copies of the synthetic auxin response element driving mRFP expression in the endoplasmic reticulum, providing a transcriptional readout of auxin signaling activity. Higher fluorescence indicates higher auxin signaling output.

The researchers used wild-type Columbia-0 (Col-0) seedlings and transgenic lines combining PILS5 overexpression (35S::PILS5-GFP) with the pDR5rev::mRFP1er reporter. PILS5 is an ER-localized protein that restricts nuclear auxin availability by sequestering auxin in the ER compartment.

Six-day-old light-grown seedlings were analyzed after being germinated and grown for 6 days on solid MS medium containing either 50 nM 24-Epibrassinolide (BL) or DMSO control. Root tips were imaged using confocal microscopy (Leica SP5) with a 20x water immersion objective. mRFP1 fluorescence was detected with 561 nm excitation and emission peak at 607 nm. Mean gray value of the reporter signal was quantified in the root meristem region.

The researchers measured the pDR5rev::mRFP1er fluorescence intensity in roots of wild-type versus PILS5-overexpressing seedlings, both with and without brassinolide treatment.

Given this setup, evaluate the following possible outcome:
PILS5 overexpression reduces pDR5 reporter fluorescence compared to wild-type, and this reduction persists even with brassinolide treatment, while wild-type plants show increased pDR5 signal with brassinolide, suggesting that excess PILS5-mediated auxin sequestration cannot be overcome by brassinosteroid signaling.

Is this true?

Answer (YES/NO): NO